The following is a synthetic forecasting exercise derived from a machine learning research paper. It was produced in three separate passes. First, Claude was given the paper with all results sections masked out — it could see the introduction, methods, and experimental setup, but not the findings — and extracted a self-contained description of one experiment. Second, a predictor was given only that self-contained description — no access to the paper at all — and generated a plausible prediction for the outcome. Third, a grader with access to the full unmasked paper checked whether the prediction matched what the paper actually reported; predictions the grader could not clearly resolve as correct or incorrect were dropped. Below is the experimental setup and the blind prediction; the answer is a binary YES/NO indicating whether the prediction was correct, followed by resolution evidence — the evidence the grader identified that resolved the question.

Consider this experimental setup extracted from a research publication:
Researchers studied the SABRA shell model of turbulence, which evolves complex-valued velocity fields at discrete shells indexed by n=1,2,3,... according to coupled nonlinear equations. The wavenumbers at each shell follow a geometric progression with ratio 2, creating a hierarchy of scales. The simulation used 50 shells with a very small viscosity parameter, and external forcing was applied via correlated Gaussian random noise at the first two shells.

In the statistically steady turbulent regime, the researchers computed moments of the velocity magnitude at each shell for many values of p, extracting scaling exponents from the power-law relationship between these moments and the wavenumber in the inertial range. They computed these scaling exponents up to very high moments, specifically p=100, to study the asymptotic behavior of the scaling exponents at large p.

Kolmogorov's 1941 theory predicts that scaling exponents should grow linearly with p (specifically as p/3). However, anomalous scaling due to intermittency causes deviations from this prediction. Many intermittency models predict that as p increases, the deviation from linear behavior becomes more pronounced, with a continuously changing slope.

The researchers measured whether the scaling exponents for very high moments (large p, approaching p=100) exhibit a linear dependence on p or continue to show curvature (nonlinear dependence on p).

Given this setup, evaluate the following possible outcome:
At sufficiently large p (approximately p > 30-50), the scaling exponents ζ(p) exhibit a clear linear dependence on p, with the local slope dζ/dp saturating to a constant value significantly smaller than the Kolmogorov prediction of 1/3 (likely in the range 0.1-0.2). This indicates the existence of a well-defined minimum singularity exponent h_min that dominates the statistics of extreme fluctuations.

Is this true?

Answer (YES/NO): YES